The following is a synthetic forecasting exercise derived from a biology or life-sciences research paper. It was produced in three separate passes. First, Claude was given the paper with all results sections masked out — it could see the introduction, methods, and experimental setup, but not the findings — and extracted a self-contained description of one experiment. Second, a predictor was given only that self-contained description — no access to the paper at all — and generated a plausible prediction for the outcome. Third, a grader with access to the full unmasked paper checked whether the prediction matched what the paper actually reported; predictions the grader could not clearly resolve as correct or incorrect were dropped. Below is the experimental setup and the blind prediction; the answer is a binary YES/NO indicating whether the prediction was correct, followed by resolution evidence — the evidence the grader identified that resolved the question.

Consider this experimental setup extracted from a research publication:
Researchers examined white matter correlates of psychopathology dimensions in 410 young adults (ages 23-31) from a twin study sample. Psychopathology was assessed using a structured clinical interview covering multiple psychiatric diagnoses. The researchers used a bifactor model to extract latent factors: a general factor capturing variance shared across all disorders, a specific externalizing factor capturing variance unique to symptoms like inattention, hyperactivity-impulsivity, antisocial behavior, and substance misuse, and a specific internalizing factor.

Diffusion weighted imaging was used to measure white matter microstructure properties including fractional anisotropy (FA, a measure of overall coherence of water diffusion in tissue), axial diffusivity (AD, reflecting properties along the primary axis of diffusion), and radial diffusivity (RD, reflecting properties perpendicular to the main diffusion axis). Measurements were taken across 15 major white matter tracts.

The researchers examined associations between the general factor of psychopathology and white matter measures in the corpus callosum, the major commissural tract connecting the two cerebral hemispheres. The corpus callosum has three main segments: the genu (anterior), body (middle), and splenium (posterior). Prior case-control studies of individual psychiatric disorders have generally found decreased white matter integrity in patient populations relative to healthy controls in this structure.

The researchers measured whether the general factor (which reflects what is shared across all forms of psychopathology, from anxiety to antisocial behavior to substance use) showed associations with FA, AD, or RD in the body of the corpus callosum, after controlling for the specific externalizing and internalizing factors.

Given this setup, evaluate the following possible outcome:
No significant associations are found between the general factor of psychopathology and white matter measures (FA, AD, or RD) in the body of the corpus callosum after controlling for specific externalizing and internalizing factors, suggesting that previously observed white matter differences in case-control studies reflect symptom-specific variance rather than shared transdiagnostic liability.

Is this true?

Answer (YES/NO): NO